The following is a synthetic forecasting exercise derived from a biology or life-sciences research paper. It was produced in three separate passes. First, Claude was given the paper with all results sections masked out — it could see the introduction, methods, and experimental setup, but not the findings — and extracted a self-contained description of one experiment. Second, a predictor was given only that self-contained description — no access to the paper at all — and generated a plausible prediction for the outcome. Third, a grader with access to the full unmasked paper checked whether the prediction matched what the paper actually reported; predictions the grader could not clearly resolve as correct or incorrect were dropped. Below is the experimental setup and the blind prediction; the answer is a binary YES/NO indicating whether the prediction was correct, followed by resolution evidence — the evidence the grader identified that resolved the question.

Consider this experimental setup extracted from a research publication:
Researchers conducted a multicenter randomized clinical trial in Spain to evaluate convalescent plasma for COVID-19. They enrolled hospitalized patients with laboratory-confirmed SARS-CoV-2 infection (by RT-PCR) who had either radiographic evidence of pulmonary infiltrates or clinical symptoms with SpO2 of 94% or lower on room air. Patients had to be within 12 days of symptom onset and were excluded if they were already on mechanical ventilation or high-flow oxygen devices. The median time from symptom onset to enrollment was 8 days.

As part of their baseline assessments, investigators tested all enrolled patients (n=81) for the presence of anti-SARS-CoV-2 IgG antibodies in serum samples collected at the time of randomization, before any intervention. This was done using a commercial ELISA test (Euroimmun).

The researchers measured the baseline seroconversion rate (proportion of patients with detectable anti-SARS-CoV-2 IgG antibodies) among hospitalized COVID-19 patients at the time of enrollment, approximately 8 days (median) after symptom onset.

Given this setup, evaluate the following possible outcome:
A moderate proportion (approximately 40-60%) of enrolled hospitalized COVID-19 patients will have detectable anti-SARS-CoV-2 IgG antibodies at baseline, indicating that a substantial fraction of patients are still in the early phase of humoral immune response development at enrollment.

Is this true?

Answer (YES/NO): YES